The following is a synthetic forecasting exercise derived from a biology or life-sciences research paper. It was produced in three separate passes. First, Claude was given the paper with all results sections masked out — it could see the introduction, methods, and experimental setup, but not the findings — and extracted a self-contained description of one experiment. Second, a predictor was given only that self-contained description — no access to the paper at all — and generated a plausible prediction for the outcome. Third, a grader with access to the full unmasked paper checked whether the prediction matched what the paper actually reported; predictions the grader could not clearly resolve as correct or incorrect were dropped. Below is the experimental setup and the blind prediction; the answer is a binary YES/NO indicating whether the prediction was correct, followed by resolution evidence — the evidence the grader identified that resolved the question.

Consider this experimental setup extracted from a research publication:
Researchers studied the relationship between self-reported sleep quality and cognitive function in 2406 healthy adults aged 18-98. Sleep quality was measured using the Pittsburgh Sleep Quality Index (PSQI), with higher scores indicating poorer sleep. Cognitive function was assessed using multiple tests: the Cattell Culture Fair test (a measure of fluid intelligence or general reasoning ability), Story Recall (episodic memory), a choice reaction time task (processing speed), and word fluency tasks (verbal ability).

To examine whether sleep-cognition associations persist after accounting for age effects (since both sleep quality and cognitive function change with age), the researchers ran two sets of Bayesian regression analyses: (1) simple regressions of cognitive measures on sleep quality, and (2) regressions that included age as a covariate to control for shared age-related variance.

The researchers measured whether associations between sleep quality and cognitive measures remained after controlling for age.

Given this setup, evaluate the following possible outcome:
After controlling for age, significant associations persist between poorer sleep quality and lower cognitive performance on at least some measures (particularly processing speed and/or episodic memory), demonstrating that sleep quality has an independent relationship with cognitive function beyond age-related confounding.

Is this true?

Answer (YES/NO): NO